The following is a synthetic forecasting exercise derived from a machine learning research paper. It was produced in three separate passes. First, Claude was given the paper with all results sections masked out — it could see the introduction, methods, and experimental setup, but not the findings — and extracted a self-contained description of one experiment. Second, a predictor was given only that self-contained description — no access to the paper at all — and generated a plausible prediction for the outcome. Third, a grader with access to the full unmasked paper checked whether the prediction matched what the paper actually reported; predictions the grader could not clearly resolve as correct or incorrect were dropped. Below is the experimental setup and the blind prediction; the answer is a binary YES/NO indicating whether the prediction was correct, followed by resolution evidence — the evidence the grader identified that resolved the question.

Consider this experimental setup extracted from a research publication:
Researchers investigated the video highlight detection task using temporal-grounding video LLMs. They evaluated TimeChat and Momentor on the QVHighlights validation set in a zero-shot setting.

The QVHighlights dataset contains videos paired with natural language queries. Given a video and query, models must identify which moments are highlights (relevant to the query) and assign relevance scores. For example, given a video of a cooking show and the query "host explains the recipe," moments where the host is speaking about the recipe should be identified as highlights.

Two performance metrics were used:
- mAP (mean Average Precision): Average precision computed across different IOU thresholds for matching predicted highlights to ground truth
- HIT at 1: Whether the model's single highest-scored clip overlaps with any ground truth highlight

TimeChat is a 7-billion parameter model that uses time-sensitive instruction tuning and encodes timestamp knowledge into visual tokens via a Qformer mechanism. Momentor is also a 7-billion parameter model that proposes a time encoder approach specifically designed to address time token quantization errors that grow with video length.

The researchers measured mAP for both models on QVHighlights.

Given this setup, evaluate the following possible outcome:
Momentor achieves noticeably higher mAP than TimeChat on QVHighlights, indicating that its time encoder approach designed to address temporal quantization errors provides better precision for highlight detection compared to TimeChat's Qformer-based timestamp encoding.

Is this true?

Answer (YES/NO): NO